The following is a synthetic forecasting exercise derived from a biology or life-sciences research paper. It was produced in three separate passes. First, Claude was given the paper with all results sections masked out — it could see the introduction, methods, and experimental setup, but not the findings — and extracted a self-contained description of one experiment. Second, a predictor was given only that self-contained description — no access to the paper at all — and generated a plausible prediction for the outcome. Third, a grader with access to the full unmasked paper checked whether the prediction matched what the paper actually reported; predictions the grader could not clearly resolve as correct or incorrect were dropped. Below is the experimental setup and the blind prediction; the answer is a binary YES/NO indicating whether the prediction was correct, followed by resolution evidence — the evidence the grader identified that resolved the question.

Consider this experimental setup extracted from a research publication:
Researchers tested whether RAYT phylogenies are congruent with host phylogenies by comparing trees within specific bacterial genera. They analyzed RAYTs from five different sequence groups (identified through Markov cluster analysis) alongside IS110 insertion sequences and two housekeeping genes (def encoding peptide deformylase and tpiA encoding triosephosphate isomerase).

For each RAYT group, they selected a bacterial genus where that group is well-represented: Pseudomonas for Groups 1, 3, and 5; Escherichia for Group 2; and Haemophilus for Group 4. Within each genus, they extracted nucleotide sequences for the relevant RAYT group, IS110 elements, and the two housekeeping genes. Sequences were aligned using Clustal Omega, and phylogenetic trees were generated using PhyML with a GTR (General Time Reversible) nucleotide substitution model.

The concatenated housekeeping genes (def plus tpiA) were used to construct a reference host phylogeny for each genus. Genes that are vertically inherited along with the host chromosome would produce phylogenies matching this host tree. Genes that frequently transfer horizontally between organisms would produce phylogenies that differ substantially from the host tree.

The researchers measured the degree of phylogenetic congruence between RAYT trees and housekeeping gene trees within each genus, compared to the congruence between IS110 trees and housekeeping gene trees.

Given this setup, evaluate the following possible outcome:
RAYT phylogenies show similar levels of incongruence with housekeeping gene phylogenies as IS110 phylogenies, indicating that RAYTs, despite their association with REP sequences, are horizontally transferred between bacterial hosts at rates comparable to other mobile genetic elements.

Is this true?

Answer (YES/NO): NO